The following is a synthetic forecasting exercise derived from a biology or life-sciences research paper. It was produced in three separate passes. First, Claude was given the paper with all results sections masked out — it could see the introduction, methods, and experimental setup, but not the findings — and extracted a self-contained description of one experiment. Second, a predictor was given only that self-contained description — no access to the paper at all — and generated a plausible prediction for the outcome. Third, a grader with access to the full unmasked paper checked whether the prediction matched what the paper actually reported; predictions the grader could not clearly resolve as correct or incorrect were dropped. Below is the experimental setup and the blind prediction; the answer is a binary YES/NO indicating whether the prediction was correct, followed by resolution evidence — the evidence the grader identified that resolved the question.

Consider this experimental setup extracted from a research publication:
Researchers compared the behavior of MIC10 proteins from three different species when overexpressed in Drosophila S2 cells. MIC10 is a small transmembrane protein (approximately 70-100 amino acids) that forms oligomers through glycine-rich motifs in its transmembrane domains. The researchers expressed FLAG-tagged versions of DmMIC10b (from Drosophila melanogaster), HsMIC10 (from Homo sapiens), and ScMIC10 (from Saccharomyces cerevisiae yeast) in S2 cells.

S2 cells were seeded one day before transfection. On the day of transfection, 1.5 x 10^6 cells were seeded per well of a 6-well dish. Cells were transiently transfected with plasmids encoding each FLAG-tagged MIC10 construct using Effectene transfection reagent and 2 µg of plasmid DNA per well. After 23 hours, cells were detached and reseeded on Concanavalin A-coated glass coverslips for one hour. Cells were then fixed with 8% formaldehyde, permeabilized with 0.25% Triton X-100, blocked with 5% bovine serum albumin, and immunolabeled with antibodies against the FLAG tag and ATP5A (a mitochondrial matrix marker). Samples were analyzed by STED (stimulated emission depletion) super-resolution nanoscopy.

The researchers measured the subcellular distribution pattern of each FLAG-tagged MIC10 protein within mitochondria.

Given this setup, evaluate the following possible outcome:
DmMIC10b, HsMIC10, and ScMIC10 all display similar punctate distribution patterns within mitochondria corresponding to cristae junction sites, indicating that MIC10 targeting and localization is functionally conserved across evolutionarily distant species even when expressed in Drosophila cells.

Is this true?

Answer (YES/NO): NO